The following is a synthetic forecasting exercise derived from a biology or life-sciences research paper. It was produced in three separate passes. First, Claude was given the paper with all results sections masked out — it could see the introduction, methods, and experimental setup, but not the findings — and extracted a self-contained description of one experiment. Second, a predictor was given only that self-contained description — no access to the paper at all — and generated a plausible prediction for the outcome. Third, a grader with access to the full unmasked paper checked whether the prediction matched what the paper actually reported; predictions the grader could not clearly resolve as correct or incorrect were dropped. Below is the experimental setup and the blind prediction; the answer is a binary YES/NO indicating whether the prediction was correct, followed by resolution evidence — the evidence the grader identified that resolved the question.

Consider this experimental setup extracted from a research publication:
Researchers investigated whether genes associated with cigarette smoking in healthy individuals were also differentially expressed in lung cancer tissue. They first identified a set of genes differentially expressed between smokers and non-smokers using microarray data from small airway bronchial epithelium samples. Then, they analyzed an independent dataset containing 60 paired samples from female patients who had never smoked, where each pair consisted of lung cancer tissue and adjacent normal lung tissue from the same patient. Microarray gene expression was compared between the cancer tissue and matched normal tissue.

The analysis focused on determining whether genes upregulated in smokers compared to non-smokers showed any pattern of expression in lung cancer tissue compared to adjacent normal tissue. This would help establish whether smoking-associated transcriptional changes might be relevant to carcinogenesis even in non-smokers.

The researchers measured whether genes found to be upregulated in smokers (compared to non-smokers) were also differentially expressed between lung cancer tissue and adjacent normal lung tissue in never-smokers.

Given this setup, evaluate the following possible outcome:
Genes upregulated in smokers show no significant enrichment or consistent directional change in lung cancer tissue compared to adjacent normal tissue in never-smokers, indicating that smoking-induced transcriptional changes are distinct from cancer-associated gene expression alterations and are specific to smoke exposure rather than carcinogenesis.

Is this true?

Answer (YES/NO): NO